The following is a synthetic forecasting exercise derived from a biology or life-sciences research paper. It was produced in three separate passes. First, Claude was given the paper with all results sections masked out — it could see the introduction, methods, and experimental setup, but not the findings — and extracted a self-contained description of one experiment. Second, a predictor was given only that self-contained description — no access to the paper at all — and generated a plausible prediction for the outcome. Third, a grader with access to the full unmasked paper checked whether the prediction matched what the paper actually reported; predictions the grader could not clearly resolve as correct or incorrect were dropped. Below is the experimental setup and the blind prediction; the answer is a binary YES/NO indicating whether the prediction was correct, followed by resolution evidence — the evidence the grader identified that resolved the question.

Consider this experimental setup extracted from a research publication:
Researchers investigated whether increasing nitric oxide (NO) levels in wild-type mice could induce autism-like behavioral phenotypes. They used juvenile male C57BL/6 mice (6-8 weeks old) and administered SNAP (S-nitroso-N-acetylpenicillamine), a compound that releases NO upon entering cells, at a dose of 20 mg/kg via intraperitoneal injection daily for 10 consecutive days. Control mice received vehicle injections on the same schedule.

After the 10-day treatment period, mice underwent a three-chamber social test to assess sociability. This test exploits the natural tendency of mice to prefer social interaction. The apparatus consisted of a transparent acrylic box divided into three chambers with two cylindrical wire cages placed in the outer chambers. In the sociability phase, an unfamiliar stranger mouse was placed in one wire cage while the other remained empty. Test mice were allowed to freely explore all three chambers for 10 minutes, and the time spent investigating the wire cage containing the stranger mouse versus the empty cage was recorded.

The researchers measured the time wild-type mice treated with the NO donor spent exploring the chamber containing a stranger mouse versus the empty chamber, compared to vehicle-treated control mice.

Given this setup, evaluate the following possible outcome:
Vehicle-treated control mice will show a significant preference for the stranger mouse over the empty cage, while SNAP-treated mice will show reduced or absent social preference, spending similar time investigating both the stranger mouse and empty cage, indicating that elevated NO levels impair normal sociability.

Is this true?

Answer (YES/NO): NO